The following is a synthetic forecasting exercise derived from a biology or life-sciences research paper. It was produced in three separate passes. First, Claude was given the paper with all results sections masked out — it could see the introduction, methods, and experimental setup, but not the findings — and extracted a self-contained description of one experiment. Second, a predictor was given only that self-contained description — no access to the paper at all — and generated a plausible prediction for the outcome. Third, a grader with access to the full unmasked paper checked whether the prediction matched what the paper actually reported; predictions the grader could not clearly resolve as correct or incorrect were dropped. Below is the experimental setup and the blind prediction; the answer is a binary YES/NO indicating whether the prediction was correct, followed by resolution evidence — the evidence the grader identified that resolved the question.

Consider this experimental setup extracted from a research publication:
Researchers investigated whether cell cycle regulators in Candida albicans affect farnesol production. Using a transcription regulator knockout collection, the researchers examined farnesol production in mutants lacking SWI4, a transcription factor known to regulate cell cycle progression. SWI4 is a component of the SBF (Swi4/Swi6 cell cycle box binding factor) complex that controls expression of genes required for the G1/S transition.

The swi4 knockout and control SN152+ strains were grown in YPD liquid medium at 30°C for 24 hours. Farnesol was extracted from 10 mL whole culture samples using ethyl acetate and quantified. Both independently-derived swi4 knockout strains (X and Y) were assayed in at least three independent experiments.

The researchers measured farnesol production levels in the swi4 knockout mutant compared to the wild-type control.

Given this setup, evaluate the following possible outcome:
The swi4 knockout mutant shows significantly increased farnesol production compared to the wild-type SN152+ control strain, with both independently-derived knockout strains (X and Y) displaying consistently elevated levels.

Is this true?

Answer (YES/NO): YES